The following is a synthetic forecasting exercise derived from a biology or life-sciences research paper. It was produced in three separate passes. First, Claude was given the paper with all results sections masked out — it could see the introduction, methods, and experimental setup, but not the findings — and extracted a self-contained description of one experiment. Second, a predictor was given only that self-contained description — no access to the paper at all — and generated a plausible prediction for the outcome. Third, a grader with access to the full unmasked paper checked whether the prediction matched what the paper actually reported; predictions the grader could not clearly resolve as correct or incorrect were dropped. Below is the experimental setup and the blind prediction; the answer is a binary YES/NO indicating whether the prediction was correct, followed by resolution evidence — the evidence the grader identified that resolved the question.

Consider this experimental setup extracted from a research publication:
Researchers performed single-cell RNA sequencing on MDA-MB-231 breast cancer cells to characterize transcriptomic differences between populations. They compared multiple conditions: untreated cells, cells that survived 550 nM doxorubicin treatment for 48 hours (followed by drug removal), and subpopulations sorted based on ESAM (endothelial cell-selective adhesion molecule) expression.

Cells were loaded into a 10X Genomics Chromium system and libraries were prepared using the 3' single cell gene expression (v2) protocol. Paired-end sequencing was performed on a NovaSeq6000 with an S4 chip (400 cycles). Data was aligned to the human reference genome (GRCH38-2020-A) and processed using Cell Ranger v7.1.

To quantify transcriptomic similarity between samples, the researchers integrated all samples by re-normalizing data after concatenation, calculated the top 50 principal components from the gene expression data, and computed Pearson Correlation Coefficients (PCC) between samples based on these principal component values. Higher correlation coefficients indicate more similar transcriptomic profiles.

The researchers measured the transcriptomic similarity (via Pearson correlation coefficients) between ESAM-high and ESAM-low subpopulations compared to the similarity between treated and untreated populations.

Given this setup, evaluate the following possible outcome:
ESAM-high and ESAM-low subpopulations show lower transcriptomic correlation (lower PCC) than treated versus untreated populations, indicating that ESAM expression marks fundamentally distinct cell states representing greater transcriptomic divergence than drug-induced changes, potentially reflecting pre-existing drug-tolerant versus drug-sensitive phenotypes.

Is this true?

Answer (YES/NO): NO